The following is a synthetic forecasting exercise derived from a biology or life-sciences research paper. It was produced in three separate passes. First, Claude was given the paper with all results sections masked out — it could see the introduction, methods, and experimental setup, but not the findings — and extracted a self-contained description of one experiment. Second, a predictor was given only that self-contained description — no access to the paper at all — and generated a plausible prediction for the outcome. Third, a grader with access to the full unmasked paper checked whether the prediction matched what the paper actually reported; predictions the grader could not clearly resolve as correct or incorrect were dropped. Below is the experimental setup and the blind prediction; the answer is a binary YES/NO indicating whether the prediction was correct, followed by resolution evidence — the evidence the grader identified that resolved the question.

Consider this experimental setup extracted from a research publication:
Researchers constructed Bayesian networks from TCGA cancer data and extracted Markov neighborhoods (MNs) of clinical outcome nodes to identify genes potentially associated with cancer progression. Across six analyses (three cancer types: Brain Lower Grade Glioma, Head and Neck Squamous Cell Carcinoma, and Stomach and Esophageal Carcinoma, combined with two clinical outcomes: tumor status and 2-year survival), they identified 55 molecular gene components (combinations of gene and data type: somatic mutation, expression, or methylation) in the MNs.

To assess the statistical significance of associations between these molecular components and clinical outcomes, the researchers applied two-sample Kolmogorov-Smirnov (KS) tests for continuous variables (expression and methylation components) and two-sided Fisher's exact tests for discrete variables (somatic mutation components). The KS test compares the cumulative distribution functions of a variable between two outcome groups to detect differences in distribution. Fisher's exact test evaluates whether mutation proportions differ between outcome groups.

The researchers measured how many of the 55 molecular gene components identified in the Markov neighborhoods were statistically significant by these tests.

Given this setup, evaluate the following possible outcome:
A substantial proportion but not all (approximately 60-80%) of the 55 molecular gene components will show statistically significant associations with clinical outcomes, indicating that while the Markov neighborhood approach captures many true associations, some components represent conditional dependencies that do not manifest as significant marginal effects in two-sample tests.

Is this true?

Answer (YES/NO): NO